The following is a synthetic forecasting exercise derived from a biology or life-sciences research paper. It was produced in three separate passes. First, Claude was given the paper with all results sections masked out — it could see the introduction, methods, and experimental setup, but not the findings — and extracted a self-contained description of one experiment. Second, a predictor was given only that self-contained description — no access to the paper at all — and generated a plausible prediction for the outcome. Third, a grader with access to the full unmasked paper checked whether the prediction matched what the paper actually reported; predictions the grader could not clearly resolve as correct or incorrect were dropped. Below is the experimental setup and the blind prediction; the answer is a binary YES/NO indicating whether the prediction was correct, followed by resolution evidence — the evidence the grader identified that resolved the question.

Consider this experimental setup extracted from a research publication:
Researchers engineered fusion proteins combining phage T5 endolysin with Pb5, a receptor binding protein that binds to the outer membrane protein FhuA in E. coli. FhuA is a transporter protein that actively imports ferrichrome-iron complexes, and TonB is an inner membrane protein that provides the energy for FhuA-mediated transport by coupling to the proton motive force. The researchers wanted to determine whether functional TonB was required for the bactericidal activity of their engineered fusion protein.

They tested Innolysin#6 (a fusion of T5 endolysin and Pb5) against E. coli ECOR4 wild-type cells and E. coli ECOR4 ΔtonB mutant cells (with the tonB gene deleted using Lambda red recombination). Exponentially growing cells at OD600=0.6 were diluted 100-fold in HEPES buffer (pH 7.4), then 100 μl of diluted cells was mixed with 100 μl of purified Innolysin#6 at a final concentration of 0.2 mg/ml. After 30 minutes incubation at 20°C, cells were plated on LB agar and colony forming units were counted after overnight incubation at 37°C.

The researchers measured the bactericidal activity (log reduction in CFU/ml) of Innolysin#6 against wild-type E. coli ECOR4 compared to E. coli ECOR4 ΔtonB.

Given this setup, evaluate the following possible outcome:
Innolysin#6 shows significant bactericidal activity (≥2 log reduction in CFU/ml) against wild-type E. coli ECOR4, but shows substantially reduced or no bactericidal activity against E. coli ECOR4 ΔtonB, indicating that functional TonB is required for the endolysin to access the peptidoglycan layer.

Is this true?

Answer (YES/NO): NO